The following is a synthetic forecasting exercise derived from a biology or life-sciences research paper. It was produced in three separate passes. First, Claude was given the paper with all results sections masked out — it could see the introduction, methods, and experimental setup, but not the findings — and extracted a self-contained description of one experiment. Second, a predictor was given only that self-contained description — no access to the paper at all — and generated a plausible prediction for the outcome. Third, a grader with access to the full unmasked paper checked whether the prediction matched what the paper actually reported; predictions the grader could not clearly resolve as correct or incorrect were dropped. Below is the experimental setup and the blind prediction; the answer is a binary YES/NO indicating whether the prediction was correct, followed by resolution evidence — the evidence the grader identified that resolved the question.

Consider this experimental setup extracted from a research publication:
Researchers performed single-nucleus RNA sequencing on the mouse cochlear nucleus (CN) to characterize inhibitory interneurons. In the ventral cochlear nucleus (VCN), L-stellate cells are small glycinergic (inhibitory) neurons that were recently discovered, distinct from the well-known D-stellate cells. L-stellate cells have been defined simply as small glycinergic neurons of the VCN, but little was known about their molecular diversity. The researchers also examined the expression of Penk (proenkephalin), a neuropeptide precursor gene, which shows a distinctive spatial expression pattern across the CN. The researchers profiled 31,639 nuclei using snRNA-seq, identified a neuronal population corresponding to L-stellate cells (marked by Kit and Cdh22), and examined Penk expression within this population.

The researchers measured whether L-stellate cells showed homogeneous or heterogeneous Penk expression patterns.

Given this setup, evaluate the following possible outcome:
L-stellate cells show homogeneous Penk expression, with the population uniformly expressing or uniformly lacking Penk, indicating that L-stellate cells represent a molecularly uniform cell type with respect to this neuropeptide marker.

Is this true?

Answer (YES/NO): NO